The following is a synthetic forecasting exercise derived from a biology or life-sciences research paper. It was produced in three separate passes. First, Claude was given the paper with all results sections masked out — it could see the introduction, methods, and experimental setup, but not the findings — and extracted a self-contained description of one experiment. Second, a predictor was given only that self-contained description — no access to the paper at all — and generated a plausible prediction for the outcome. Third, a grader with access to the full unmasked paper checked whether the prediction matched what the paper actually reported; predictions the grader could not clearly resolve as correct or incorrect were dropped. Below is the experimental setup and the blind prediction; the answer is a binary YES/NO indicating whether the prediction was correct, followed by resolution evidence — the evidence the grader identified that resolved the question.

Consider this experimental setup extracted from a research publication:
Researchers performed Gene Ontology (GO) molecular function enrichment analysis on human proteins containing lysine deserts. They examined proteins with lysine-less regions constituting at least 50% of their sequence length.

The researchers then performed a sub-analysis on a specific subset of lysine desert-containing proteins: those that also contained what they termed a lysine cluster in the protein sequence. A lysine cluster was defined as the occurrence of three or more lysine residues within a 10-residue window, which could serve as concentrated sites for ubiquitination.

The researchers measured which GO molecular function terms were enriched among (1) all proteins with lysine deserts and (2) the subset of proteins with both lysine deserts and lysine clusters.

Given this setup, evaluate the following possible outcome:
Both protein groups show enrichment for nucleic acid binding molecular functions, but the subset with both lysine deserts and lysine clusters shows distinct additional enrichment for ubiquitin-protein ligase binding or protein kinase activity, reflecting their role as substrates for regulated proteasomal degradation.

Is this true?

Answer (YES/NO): NO